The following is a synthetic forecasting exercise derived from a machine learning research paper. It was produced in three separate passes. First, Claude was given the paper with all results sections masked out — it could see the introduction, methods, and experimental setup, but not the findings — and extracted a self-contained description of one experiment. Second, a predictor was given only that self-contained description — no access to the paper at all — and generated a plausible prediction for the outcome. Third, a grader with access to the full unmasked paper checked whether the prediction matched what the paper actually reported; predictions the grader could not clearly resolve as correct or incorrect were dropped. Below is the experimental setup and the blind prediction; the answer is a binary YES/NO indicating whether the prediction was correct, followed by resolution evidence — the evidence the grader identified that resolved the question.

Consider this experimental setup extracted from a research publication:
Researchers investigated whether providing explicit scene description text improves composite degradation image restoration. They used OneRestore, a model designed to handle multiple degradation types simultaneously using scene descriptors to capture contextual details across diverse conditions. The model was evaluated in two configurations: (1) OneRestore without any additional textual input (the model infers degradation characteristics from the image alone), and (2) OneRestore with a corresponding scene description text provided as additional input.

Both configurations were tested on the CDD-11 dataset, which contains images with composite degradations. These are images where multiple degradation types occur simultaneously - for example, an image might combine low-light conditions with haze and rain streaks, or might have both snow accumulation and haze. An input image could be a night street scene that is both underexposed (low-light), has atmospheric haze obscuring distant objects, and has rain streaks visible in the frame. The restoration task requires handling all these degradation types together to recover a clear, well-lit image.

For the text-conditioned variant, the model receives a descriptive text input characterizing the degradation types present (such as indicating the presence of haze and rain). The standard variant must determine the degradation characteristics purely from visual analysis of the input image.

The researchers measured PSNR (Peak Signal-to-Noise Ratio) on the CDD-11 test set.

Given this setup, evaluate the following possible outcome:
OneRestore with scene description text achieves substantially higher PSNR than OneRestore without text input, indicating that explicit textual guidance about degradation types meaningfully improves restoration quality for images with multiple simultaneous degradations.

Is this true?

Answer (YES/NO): NO